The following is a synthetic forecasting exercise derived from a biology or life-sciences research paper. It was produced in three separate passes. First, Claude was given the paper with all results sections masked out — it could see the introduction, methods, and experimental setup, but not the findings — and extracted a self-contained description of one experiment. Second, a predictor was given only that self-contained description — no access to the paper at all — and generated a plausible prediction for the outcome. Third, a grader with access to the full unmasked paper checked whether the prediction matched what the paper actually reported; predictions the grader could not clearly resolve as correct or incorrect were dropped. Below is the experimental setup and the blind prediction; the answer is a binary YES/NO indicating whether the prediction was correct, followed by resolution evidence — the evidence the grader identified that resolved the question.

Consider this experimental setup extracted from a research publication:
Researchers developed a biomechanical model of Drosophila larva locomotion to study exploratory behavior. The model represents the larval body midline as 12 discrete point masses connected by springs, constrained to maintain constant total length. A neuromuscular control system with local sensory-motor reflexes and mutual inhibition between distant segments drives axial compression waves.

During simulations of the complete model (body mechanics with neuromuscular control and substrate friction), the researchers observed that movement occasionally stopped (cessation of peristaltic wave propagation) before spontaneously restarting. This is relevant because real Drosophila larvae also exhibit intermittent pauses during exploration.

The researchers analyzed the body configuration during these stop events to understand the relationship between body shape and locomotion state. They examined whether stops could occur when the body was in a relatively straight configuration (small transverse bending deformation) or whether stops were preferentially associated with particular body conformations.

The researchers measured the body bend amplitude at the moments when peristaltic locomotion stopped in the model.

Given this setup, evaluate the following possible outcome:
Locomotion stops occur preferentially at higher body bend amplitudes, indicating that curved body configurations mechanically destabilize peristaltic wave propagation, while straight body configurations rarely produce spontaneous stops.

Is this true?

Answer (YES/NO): YES